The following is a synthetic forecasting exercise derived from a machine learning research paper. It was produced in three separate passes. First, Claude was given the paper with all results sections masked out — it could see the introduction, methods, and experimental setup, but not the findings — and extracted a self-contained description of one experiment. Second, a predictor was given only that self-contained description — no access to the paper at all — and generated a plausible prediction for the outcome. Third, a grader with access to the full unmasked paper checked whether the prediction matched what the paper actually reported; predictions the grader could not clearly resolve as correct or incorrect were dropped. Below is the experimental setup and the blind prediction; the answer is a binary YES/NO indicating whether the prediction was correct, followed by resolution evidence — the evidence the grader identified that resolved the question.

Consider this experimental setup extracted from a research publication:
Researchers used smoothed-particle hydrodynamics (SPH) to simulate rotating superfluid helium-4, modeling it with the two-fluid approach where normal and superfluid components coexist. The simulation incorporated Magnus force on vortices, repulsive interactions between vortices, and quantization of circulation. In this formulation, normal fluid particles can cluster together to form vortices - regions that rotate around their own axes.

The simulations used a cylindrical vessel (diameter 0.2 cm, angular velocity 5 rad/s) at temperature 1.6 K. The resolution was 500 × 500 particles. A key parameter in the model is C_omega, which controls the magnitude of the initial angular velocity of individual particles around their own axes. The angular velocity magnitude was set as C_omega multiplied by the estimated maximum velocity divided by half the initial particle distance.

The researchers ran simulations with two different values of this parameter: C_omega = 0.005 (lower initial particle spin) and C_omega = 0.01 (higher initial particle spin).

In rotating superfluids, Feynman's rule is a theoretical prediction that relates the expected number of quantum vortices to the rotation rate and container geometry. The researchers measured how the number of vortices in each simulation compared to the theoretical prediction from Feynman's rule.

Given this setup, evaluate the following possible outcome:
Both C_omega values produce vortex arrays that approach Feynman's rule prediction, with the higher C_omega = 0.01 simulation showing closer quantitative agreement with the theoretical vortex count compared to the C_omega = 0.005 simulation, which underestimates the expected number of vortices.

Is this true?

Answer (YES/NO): NO